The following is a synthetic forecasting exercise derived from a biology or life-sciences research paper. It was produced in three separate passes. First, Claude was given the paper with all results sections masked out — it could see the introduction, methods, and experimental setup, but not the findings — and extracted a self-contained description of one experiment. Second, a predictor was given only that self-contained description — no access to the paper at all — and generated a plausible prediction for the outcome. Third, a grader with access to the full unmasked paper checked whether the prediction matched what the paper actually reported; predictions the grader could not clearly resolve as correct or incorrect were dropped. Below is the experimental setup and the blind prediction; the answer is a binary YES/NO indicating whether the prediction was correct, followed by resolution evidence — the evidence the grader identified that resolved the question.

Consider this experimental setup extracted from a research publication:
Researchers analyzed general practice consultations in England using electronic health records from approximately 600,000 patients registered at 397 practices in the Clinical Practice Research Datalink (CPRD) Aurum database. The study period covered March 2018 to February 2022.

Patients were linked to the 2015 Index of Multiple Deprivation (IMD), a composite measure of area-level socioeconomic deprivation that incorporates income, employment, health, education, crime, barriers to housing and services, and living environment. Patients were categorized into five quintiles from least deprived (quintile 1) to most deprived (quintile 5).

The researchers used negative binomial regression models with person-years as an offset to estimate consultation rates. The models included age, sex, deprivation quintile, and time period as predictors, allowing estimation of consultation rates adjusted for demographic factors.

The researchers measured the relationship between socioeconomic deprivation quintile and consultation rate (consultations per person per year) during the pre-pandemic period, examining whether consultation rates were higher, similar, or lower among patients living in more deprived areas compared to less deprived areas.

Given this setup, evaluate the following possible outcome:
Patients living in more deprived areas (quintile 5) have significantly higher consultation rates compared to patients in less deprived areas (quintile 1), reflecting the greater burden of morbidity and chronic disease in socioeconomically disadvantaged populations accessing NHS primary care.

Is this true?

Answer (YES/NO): YES